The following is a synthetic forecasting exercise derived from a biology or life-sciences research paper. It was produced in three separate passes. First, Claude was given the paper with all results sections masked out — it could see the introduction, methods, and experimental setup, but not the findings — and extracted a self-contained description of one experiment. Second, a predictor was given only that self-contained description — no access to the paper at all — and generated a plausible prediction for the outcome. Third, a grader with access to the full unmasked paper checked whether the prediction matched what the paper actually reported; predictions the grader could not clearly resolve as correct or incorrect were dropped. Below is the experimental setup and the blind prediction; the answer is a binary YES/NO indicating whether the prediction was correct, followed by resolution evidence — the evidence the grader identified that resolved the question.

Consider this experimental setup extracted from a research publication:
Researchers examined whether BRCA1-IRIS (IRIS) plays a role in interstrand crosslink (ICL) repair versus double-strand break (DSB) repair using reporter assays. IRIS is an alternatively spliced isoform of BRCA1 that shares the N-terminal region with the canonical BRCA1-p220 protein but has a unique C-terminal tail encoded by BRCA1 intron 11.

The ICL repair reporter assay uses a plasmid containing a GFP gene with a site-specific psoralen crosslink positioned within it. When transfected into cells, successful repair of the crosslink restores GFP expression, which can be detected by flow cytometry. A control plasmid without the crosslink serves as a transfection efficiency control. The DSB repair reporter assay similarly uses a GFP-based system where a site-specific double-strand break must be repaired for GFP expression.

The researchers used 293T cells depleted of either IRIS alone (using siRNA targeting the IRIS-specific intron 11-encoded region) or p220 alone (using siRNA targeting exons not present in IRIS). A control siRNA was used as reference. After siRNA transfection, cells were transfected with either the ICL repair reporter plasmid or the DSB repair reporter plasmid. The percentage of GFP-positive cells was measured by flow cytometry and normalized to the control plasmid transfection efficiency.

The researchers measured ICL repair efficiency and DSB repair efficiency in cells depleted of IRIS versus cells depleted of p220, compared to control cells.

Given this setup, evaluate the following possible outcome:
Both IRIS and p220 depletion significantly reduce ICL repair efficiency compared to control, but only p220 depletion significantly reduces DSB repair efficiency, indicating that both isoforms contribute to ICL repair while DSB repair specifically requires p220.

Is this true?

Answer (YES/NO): YES